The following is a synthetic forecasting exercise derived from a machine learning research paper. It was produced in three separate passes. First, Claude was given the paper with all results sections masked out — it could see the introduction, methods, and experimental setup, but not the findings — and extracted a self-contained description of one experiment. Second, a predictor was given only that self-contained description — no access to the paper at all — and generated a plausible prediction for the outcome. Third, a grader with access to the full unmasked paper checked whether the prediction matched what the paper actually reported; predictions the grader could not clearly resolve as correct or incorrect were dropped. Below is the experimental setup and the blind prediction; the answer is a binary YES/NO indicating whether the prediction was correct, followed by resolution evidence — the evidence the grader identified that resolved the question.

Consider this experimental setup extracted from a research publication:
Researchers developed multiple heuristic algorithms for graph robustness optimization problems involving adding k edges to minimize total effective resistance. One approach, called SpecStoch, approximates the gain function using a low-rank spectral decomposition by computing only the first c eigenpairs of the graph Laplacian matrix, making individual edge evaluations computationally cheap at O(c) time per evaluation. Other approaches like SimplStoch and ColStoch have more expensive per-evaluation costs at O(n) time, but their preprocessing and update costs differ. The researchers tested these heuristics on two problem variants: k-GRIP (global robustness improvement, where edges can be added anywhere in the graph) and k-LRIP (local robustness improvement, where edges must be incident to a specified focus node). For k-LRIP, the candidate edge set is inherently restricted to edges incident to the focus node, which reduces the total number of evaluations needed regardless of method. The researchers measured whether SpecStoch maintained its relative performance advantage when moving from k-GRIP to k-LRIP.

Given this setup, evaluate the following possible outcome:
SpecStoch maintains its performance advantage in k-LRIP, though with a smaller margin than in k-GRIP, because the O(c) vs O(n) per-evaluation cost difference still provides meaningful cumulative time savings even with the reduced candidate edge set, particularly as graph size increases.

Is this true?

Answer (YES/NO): NO